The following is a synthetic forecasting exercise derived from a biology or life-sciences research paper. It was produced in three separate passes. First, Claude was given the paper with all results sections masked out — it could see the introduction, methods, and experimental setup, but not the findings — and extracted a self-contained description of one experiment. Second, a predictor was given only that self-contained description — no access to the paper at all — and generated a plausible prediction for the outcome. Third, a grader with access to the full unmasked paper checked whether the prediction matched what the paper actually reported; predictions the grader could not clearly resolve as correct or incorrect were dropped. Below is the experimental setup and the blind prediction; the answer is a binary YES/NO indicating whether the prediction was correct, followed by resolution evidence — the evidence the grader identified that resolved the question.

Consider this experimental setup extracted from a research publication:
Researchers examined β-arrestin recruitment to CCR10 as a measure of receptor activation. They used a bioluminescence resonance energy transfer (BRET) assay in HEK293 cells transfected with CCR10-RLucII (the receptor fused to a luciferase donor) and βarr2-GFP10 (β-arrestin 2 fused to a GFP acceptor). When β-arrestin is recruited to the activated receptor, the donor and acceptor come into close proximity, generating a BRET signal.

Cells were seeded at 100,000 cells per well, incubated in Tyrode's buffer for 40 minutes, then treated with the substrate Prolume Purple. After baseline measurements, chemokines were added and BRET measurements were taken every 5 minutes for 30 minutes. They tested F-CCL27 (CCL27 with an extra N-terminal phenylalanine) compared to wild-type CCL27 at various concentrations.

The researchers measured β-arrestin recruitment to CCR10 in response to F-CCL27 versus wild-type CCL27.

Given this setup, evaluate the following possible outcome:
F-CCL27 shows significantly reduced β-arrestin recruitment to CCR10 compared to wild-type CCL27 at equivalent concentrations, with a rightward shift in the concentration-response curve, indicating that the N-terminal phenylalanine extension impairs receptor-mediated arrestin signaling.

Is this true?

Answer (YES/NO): NO